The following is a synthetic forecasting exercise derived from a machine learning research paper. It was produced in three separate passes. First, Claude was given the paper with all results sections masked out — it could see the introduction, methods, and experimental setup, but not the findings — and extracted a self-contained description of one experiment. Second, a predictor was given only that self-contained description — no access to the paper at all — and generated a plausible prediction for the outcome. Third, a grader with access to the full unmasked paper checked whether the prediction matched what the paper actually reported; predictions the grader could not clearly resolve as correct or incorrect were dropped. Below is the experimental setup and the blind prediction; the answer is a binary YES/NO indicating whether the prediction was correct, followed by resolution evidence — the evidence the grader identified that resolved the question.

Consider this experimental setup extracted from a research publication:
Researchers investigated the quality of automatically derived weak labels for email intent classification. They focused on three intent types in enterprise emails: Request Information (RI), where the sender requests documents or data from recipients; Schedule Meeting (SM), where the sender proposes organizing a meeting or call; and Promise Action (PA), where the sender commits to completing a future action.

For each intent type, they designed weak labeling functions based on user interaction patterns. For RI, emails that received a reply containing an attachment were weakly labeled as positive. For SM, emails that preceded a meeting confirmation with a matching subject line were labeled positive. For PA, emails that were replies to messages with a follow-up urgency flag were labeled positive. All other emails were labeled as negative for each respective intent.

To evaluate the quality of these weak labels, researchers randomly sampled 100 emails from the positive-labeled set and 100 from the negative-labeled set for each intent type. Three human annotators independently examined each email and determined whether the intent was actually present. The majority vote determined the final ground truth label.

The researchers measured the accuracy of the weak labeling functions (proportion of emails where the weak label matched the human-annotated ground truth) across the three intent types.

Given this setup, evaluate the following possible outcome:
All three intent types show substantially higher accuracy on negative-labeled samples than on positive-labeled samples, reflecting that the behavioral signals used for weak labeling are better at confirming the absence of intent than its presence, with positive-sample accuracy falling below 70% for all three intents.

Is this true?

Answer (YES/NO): YES